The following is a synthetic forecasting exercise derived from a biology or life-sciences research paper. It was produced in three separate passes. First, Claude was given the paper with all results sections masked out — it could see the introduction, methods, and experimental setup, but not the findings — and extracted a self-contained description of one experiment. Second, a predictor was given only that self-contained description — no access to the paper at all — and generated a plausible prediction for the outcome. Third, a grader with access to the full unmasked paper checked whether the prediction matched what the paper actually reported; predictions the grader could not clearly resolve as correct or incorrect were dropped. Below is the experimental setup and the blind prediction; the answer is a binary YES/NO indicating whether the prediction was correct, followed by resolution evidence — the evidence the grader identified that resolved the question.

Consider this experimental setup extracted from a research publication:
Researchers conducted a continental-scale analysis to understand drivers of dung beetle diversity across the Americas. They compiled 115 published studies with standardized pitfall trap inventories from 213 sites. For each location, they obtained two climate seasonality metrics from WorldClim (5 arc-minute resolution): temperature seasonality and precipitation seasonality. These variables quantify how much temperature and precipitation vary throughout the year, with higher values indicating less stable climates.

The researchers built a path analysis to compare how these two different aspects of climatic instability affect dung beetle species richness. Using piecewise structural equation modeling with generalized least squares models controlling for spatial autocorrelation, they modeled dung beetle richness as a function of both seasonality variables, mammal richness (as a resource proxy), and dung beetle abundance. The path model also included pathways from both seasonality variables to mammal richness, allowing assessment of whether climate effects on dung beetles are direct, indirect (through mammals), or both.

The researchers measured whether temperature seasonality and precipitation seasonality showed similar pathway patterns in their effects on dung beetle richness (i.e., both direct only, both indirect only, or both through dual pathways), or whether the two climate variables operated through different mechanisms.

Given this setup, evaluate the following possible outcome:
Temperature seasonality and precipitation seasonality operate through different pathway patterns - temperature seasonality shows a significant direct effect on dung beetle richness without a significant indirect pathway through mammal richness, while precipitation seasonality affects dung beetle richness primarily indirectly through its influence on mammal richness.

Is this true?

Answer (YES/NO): NO